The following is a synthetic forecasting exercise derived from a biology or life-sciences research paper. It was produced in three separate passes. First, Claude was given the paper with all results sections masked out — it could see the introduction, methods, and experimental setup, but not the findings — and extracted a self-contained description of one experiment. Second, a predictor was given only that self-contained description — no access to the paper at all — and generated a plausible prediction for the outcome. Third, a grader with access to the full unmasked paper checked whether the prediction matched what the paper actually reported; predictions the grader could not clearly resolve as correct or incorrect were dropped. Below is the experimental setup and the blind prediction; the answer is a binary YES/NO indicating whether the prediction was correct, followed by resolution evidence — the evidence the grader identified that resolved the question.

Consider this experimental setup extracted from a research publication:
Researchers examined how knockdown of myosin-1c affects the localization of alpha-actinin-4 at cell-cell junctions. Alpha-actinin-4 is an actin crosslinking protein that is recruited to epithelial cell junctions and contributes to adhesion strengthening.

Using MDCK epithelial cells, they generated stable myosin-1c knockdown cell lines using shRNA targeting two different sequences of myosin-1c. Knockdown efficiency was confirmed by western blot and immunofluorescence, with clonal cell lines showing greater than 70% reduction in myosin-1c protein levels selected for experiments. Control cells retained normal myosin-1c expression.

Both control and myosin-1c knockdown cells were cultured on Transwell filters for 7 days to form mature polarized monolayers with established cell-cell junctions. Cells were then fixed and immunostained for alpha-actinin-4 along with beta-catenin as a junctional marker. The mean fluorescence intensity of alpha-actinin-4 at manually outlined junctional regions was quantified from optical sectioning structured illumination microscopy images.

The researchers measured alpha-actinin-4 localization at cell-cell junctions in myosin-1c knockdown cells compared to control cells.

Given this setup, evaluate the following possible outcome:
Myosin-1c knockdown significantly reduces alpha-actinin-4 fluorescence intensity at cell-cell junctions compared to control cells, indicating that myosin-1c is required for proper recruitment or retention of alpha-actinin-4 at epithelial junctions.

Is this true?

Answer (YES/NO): YES